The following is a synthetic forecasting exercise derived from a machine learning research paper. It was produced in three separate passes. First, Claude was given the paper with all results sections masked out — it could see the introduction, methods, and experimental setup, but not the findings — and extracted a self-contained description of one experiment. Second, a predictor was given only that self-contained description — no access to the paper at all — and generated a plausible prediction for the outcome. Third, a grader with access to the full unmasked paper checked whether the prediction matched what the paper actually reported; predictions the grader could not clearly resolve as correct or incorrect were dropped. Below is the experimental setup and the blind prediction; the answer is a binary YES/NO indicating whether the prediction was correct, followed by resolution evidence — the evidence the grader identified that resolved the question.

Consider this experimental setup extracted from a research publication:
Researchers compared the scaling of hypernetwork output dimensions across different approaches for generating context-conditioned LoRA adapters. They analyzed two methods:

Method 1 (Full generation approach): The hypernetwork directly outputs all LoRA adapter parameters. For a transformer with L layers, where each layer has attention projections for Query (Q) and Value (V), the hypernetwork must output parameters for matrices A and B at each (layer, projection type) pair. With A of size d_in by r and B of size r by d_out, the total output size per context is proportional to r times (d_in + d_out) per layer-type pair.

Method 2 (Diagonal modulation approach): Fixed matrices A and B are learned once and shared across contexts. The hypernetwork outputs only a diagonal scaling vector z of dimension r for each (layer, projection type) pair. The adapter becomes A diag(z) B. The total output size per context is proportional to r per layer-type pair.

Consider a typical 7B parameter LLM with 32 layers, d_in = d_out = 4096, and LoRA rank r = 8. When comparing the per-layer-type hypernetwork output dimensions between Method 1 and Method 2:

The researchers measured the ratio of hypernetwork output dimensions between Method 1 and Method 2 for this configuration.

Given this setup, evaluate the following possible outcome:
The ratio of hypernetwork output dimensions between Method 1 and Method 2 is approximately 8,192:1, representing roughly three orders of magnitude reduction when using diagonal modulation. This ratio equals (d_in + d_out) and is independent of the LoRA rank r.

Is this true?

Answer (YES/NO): YES